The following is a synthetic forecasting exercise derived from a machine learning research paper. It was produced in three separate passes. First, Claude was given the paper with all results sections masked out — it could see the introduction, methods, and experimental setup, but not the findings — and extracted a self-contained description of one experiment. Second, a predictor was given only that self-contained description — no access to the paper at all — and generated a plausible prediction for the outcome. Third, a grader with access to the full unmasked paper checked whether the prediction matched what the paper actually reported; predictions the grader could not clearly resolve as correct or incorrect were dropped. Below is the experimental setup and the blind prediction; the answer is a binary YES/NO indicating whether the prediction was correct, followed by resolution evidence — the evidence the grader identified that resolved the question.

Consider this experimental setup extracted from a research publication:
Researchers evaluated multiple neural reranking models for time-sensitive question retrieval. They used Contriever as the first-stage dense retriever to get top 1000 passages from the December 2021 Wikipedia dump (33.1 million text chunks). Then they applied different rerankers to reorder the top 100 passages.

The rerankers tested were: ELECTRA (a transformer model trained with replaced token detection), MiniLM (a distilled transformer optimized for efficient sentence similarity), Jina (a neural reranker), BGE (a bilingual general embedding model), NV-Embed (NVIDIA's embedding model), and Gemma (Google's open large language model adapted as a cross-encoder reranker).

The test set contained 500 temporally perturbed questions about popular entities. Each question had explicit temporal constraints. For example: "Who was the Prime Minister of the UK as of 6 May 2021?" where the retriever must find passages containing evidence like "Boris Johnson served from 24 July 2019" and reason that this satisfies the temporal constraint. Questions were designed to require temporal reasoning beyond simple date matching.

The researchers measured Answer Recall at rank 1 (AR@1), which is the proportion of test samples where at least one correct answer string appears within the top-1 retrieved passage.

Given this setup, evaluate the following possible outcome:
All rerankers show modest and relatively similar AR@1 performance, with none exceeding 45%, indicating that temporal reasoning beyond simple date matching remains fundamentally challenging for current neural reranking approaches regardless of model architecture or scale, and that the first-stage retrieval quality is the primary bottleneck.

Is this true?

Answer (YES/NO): NO